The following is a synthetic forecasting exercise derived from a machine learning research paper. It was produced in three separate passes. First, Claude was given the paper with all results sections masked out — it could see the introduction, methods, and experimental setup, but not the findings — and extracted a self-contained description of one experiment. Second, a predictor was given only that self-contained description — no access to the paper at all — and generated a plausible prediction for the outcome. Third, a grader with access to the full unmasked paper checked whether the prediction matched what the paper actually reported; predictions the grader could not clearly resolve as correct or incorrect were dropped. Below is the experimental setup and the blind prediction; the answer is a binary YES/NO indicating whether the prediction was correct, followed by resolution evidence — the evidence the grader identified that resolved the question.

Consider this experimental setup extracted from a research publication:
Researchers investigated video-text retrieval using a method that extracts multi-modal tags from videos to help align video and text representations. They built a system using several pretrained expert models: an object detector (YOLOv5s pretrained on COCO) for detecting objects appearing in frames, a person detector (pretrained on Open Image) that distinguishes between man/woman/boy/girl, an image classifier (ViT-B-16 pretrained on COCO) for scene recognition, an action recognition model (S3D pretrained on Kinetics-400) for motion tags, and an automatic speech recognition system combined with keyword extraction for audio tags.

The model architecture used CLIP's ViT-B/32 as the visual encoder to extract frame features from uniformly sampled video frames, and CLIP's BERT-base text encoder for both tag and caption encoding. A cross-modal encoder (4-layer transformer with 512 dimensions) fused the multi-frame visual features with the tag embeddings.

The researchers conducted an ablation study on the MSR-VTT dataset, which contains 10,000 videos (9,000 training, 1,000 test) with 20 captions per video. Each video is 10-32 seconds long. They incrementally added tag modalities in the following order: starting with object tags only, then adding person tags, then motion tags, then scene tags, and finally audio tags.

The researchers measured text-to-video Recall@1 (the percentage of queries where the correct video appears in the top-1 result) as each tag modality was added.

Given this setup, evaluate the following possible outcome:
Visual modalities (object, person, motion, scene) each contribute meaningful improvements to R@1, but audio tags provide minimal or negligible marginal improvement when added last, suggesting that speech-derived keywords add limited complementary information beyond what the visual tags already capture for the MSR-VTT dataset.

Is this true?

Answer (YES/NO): NO